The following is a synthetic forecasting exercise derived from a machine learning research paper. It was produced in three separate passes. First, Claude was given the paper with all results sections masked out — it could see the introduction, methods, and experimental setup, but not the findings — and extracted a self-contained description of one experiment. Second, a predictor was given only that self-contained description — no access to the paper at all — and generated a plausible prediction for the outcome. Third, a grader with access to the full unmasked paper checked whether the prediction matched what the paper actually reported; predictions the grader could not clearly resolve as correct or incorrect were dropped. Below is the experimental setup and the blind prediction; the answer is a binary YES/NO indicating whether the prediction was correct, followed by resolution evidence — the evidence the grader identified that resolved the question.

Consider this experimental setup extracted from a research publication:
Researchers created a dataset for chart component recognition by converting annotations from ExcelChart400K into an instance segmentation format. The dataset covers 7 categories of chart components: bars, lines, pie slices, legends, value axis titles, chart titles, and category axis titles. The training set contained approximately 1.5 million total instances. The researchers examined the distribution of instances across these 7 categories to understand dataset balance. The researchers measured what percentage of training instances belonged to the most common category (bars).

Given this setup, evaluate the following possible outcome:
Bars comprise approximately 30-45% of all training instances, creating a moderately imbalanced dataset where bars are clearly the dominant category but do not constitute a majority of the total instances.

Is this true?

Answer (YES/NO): NO